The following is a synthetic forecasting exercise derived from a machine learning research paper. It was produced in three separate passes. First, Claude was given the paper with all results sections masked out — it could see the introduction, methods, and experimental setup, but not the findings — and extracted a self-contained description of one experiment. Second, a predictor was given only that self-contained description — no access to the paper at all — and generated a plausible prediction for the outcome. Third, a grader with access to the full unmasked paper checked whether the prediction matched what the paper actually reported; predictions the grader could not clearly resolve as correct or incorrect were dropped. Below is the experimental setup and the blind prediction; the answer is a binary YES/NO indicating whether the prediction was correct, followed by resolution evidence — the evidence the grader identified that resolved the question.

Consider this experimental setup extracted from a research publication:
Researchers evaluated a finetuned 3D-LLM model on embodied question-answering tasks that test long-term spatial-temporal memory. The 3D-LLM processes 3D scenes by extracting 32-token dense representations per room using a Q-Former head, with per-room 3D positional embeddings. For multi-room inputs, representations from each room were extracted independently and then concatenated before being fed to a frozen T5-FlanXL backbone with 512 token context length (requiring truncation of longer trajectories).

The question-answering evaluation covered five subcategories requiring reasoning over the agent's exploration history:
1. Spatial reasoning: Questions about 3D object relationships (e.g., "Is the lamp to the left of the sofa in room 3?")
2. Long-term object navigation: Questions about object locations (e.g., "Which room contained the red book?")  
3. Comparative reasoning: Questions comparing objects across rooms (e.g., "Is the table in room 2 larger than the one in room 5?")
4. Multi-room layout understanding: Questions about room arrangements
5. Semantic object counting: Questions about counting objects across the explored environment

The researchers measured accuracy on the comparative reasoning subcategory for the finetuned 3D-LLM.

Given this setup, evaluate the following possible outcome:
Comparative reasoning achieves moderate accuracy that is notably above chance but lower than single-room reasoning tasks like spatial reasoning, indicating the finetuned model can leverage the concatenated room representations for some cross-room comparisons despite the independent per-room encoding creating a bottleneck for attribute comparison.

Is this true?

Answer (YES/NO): NO